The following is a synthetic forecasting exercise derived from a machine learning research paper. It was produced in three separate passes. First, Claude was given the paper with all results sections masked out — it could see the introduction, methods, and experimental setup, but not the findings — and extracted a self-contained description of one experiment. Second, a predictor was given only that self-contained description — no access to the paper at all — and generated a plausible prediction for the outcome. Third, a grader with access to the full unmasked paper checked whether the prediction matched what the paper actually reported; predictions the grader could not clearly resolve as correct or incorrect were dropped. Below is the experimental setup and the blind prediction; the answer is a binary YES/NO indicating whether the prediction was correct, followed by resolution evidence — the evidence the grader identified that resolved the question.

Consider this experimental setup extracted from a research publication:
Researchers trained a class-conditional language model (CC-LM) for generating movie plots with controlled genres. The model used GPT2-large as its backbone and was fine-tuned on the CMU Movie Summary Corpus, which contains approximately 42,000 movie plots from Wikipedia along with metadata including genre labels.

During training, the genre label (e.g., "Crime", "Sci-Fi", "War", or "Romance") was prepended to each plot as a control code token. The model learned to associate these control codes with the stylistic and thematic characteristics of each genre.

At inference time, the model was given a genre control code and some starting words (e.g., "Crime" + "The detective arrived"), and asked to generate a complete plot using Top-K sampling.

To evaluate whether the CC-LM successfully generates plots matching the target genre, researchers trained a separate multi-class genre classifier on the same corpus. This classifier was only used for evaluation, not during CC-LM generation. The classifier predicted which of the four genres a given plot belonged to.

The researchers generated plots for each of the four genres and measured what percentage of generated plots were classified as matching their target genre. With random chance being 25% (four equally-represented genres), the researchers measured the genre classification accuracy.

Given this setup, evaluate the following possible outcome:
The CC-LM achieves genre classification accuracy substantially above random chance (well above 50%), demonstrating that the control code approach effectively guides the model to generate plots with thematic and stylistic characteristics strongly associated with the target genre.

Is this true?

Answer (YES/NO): YES